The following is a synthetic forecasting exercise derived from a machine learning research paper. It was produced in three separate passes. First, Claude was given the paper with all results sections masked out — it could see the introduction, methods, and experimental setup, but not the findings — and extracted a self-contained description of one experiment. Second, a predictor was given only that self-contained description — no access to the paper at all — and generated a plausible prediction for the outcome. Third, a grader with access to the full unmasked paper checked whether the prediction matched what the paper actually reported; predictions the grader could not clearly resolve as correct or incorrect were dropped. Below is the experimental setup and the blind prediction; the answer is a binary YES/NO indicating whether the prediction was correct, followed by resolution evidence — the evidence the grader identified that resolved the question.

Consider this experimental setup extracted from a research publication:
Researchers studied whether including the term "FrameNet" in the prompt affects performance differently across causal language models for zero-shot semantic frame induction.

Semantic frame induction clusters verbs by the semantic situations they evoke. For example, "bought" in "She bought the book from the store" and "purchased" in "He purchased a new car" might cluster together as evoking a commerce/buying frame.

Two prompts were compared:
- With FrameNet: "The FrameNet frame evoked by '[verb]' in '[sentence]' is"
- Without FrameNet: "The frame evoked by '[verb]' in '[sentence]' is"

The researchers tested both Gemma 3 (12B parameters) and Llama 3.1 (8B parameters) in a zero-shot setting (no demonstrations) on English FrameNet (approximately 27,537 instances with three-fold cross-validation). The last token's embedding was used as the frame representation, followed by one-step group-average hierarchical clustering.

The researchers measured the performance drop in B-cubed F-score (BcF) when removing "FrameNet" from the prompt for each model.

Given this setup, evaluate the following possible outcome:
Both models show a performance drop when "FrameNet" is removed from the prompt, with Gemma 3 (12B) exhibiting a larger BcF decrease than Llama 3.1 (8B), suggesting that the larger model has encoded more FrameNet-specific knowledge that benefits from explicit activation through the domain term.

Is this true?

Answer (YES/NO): NO